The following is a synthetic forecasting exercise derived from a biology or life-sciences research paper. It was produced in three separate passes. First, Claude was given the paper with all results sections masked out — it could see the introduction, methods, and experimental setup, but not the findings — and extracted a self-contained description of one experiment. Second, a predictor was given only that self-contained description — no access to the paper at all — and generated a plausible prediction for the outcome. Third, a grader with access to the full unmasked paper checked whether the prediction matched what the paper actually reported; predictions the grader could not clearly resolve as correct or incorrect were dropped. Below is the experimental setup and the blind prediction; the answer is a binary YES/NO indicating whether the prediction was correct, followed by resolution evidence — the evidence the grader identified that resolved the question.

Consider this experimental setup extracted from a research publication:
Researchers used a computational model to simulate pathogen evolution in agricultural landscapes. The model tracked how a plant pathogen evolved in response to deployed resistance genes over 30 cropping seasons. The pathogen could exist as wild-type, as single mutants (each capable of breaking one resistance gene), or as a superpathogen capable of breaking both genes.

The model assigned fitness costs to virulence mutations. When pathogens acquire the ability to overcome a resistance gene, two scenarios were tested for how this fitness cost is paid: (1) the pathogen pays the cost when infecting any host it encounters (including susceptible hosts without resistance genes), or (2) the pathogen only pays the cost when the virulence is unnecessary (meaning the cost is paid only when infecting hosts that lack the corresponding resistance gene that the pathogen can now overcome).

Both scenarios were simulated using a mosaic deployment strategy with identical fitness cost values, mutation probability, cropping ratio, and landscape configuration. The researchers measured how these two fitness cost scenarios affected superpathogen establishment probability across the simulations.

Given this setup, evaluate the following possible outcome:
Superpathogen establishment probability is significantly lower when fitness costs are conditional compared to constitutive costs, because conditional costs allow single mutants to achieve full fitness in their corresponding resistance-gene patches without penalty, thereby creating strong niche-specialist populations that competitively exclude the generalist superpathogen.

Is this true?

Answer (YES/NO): NO